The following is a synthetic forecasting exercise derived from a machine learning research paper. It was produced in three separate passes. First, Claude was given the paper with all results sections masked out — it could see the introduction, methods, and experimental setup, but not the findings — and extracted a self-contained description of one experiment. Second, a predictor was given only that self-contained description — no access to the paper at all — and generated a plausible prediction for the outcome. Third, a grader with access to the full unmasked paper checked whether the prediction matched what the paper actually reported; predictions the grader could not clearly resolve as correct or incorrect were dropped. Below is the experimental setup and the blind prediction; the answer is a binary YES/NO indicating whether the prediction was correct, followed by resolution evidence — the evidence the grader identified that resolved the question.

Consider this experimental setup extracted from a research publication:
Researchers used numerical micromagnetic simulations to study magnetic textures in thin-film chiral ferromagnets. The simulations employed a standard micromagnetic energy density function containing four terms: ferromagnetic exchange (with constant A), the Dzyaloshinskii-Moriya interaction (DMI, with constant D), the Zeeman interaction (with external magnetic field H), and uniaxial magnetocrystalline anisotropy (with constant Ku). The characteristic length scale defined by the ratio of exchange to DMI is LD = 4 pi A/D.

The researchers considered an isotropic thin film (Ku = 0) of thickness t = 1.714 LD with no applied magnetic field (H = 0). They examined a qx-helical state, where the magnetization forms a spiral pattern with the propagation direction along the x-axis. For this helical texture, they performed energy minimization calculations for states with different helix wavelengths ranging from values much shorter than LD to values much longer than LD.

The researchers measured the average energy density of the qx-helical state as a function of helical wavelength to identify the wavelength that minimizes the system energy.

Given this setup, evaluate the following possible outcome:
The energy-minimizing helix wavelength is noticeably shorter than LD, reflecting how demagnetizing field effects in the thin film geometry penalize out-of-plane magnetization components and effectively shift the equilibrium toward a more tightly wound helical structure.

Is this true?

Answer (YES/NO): NO